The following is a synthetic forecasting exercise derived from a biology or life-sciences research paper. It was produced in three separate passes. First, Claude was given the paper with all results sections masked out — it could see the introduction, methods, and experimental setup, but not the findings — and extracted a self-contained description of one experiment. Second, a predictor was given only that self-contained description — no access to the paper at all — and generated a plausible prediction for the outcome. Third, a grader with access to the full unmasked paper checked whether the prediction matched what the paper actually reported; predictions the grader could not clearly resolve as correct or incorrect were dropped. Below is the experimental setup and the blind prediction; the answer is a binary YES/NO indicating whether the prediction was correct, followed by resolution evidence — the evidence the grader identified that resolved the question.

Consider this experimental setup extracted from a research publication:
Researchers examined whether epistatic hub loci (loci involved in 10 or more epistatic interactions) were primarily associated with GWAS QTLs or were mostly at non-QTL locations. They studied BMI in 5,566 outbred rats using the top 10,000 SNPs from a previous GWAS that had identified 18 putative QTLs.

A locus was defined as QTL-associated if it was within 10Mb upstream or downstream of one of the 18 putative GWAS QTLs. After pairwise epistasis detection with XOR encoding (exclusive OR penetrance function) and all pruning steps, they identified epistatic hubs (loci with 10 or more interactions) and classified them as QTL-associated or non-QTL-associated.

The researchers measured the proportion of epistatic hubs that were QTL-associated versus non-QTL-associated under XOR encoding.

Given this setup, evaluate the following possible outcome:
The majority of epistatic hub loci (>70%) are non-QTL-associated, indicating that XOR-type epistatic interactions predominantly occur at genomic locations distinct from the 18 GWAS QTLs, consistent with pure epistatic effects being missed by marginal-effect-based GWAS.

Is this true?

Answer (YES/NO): YES